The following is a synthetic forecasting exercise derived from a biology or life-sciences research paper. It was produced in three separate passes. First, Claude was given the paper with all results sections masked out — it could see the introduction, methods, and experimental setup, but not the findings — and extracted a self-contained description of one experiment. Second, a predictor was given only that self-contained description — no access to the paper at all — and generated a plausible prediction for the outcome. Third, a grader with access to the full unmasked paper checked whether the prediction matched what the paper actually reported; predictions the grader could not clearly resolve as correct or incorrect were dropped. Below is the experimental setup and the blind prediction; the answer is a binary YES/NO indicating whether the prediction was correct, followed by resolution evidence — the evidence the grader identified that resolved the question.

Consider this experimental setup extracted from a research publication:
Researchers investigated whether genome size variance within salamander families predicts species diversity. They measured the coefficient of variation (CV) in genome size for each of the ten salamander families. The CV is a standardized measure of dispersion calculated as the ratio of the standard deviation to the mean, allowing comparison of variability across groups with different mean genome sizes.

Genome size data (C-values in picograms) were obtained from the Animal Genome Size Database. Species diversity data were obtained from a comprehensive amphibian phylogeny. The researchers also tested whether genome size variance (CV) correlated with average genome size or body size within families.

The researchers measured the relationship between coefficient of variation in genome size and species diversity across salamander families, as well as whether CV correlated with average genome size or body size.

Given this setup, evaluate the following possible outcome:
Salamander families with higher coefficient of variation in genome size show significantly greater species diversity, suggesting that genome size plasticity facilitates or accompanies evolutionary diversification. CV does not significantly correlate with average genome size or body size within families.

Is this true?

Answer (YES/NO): YES